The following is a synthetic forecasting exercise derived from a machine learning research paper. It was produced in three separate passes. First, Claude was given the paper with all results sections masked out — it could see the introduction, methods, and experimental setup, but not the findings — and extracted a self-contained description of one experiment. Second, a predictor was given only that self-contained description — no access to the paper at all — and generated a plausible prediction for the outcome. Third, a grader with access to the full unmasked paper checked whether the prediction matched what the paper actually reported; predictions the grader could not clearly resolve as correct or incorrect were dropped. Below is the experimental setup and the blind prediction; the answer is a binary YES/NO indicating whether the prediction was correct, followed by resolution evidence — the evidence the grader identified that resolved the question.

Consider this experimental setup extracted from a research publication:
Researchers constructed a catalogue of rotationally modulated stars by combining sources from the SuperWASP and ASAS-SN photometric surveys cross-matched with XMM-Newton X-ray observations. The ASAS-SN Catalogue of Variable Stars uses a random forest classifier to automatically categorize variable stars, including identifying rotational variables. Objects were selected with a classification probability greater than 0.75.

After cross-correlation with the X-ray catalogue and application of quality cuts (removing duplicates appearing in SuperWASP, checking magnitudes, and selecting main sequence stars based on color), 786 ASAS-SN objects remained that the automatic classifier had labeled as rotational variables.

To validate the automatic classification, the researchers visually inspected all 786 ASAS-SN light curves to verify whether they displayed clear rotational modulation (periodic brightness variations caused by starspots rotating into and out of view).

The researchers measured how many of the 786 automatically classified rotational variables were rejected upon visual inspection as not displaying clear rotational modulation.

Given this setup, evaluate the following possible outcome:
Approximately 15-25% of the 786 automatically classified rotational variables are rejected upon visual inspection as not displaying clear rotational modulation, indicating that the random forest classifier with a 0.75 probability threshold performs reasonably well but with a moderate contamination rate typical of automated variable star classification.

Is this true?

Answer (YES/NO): YES